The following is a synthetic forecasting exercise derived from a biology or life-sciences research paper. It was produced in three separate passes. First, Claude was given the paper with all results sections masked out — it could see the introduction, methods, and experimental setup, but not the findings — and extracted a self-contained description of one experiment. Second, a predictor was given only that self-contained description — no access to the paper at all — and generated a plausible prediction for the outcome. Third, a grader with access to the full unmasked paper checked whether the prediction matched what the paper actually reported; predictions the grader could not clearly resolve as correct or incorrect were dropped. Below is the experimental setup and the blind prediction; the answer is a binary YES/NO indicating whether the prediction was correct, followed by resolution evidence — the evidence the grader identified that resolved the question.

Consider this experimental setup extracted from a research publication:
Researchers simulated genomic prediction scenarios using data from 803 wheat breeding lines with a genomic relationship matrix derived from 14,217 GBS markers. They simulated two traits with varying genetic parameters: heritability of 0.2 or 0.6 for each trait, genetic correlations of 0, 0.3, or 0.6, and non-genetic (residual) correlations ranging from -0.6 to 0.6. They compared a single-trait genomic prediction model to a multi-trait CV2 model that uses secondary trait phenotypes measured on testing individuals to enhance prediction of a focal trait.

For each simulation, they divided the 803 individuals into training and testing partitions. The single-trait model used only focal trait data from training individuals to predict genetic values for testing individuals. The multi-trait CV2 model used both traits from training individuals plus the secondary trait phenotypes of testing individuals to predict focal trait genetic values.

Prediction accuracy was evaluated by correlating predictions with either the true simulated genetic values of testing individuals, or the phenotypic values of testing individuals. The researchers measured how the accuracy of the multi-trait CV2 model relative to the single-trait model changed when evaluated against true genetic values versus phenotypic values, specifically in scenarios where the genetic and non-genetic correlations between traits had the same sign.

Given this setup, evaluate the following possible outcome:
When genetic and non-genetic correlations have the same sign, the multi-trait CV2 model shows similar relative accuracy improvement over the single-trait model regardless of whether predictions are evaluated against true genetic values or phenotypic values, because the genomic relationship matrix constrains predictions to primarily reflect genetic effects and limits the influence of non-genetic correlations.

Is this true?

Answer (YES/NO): NO